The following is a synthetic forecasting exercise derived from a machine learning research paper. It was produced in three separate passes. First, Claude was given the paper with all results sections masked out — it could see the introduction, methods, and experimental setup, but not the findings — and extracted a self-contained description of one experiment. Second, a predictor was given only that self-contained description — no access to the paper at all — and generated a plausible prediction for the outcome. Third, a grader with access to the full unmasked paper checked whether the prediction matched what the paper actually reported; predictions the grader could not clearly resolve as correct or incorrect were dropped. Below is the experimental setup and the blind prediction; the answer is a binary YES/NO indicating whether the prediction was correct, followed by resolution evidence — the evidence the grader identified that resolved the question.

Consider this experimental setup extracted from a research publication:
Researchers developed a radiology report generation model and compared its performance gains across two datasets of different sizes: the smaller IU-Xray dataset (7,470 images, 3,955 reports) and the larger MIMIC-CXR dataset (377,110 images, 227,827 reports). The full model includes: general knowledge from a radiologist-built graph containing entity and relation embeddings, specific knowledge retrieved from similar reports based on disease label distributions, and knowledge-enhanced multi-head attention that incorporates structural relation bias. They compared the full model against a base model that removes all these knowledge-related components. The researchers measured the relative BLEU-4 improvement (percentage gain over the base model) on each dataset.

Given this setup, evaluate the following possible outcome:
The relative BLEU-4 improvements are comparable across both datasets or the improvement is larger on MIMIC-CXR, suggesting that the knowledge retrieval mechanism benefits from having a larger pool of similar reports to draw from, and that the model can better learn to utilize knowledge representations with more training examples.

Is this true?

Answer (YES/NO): NO